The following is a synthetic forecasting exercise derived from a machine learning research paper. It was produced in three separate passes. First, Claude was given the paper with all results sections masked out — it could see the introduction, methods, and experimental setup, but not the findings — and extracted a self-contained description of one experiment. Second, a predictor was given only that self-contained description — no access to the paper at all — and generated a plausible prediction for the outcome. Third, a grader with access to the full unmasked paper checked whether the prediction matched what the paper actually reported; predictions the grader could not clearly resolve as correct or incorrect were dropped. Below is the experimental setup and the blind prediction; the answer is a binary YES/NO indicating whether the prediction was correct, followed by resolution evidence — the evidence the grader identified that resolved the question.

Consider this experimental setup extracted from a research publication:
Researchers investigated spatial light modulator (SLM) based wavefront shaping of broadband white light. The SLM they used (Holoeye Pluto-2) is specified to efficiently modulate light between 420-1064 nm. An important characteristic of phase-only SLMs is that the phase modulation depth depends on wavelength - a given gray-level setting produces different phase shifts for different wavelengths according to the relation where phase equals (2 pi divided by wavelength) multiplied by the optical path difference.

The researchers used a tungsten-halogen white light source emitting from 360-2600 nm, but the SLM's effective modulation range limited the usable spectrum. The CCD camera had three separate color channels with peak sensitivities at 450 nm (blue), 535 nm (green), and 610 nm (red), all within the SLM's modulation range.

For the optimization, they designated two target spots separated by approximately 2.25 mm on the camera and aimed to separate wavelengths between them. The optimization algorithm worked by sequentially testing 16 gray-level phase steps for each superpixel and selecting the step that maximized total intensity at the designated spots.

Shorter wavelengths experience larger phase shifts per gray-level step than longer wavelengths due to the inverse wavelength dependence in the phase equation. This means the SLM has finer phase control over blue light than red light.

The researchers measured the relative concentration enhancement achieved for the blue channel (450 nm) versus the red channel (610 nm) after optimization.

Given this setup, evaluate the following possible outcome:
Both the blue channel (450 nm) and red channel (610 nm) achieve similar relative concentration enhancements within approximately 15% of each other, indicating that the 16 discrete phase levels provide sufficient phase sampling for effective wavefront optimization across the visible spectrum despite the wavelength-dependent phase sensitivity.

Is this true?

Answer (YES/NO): NO